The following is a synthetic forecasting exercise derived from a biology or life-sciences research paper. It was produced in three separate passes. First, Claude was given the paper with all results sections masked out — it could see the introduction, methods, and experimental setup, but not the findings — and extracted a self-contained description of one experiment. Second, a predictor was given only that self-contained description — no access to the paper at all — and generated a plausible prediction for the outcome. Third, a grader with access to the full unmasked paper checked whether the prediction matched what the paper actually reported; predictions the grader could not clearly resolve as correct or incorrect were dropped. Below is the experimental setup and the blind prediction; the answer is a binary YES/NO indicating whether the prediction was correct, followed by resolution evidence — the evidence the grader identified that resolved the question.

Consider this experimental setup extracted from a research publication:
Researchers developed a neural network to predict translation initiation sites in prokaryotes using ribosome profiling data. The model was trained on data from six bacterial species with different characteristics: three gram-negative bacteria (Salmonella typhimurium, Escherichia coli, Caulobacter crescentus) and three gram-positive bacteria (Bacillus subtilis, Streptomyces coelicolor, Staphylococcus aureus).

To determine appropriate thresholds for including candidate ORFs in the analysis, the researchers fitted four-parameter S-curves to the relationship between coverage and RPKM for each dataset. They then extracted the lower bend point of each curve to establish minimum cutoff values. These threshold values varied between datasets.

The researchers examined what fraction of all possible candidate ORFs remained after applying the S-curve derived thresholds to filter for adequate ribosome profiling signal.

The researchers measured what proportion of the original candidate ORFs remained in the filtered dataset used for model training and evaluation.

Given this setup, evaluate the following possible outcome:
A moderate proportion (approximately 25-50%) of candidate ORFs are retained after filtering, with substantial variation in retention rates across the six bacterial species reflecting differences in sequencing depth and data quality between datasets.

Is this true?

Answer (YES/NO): NO